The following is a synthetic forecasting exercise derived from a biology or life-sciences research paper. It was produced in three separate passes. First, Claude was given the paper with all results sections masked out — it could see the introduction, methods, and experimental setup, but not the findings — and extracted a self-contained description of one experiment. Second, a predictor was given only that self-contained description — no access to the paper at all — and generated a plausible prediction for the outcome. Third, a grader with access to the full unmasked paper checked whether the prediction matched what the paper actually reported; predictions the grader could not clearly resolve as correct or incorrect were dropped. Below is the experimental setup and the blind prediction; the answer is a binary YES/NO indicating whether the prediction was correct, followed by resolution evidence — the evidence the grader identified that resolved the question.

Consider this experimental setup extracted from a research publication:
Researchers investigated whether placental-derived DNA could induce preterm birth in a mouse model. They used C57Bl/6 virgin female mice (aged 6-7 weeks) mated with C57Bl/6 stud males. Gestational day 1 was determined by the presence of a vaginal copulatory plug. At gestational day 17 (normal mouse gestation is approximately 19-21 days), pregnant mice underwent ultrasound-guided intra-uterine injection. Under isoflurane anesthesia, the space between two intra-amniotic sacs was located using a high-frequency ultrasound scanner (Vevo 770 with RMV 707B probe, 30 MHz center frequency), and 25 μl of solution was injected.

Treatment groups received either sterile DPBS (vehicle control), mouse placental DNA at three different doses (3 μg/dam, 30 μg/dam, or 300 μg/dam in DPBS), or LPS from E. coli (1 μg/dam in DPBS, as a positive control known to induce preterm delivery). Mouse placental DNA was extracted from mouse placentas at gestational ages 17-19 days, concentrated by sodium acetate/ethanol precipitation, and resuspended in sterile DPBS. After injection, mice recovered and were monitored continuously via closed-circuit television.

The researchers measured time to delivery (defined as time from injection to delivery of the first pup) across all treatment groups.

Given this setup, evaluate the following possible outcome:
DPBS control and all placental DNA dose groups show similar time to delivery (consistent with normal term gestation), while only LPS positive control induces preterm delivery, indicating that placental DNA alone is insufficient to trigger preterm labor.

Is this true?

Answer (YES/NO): YES